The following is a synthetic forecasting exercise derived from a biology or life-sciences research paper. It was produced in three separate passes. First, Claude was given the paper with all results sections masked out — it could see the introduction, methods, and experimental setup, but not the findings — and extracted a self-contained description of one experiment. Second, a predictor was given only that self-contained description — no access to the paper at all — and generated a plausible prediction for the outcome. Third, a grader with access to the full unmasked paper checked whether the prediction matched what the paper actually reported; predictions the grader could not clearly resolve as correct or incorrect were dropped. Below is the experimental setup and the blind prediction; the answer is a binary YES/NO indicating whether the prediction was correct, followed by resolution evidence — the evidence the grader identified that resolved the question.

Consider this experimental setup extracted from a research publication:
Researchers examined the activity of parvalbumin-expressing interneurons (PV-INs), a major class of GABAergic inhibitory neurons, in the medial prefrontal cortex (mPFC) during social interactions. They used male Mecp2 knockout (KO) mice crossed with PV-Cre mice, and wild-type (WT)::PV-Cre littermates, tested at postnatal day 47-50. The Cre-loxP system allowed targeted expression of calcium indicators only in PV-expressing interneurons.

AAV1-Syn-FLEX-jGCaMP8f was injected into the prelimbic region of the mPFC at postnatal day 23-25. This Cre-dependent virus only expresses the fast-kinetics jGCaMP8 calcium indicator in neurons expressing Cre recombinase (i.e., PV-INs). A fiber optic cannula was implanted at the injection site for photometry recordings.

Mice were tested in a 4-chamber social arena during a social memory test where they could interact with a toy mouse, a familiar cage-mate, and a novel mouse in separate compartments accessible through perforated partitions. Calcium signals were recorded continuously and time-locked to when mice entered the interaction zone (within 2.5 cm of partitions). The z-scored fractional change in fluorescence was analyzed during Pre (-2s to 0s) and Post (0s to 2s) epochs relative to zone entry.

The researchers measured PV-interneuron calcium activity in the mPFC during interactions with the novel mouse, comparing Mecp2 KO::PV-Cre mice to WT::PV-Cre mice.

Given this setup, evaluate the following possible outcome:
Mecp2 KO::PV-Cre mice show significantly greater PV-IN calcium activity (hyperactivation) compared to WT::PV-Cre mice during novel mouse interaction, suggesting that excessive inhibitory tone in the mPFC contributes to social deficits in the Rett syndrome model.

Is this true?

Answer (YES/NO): NO